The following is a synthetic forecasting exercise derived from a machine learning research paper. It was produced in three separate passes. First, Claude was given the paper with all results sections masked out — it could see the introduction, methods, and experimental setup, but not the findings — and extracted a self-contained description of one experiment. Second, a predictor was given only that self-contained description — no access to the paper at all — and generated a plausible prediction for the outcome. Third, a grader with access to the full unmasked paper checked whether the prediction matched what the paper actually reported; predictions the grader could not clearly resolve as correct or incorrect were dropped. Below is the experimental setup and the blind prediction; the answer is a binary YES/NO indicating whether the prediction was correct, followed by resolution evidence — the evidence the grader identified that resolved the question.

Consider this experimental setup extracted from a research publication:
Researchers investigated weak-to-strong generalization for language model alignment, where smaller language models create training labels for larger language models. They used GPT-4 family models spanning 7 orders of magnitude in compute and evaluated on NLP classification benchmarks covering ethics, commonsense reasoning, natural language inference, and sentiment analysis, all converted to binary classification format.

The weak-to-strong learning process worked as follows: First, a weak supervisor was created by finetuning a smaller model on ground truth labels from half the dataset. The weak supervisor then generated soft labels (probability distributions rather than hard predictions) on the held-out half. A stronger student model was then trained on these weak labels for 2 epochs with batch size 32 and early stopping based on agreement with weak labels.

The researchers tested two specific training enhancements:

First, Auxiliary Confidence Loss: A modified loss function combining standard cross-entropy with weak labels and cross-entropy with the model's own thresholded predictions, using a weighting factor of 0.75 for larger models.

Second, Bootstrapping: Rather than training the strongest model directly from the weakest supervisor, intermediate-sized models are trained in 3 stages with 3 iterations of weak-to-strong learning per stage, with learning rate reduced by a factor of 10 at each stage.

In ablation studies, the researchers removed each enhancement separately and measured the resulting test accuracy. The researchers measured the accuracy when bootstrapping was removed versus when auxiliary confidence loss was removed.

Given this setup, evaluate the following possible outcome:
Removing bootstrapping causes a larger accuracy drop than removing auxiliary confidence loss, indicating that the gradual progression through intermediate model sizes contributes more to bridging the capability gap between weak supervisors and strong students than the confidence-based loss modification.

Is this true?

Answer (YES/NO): YES